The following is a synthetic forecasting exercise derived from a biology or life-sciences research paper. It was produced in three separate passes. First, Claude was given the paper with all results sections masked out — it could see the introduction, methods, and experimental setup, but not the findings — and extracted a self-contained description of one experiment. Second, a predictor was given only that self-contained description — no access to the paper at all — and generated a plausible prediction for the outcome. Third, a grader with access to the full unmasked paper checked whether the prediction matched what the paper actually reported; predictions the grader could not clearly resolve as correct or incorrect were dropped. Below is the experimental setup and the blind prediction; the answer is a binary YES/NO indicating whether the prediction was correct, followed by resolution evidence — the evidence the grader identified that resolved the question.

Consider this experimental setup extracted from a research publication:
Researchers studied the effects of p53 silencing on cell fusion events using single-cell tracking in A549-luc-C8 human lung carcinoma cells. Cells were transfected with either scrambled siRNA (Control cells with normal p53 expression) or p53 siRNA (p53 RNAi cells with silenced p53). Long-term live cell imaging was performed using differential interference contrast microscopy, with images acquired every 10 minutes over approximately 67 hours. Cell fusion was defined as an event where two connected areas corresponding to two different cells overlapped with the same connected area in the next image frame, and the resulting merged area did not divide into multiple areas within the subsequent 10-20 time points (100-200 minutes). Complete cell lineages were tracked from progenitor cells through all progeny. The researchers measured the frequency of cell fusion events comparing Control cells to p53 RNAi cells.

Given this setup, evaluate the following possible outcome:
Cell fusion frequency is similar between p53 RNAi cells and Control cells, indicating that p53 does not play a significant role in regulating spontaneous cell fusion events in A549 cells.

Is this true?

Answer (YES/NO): NO